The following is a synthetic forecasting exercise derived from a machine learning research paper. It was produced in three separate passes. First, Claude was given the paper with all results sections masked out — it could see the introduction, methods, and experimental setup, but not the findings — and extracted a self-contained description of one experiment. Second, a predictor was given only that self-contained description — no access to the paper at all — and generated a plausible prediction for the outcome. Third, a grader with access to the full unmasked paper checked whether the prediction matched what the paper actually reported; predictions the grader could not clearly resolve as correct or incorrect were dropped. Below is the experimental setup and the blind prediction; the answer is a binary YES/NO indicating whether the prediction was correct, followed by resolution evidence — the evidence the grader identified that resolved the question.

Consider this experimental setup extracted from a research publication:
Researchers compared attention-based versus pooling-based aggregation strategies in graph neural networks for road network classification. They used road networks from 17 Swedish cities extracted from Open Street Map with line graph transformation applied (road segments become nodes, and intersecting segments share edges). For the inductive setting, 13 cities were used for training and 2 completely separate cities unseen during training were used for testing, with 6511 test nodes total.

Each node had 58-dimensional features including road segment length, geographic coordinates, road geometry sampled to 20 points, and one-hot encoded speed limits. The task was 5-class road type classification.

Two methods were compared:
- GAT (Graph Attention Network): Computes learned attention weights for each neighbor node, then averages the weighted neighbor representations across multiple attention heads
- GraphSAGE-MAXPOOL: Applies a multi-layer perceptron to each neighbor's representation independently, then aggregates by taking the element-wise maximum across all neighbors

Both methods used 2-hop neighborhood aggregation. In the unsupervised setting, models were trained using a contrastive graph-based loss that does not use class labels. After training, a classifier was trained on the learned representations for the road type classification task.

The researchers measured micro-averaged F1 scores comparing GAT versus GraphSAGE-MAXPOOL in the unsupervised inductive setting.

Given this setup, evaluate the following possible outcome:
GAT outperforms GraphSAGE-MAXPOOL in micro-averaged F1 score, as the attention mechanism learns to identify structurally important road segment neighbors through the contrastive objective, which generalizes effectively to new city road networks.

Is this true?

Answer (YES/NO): NO